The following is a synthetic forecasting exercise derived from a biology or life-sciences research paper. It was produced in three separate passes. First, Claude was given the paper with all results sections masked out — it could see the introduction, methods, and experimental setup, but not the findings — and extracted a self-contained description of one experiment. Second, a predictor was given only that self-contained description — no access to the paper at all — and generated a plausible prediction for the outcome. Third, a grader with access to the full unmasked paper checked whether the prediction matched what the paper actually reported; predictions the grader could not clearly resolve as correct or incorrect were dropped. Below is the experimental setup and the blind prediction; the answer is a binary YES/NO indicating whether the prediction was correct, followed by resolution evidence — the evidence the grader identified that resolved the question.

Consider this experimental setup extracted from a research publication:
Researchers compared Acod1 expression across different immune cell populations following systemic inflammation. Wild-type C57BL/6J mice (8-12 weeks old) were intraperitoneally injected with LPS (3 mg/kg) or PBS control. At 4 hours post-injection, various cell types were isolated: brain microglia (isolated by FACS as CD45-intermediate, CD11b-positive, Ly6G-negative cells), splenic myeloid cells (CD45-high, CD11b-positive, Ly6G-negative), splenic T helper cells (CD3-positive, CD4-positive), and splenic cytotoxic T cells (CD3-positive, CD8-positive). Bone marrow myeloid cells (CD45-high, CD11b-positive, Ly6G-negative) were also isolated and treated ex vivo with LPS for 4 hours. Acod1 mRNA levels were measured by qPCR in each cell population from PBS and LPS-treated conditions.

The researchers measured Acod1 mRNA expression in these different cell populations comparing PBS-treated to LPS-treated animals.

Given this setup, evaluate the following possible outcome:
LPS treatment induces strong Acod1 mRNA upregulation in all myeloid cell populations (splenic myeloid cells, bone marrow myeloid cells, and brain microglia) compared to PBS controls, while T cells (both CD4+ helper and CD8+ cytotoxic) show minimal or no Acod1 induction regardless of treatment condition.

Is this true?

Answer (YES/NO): YES